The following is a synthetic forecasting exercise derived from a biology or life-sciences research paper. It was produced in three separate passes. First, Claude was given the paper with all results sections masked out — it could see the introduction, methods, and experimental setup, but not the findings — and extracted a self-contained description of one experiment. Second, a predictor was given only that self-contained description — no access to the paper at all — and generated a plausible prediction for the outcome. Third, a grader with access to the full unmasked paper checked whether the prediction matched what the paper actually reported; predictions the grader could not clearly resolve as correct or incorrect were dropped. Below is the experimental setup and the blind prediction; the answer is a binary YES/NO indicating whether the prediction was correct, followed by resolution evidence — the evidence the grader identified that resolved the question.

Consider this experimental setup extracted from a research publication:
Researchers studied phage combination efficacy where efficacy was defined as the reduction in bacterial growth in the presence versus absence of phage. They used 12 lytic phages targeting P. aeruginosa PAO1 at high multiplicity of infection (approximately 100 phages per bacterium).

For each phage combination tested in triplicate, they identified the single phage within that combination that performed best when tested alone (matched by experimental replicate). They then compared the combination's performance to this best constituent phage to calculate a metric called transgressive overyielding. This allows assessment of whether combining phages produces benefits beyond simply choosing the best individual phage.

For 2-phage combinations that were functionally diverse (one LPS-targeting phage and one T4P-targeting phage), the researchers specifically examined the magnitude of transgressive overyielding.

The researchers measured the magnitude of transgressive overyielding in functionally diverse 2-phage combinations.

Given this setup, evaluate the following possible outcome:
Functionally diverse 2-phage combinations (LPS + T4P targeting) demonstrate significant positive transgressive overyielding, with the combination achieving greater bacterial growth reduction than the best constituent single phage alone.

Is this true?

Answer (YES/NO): YES